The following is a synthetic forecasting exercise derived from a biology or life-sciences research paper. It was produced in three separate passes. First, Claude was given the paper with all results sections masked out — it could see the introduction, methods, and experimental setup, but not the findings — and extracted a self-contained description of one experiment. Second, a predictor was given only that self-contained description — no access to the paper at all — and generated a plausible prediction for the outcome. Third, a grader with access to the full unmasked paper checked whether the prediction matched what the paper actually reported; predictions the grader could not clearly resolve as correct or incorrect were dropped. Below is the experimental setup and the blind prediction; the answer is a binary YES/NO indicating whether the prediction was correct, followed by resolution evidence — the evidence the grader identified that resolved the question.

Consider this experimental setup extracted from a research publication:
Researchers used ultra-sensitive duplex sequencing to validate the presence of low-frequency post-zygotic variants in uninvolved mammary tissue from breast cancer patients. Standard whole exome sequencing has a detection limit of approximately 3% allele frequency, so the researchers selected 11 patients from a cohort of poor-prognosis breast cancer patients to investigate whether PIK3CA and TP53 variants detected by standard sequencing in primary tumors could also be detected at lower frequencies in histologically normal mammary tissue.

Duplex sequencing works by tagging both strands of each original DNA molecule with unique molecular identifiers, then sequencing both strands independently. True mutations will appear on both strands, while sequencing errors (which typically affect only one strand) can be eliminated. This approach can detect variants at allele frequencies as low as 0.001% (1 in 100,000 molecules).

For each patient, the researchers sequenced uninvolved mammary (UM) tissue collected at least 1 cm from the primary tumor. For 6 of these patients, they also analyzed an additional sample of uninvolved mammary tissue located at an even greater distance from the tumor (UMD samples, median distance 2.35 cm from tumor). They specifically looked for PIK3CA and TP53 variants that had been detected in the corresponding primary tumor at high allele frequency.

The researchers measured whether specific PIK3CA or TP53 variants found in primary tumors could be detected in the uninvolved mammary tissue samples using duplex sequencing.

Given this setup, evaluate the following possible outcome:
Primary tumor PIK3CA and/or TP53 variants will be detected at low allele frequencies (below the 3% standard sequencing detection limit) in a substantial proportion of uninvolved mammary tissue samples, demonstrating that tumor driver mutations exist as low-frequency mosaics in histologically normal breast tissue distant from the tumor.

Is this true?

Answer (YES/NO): YES